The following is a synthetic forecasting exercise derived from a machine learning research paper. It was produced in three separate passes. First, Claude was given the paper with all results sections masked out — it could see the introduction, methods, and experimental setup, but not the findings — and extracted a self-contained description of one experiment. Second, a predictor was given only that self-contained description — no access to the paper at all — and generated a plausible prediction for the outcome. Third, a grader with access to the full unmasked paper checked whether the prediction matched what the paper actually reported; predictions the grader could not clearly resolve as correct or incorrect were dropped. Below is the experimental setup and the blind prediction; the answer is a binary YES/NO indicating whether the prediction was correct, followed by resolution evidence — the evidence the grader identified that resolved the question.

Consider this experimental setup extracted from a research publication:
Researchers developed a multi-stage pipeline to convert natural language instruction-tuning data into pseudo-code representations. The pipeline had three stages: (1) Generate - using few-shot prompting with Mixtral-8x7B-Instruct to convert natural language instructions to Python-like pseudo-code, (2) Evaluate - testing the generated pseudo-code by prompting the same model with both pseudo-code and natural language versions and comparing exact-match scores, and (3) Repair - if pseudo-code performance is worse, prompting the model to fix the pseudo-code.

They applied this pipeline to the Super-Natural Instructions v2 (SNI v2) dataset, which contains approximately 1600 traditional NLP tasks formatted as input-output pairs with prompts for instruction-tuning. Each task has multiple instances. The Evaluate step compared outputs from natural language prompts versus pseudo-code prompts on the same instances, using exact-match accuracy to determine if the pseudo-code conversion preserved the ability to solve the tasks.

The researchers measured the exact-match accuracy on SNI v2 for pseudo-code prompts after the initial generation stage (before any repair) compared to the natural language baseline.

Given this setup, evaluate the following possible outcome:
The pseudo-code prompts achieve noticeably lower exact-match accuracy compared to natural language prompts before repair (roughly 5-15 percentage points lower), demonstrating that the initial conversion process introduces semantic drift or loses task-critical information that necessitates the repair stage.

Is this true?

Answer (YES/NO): YES